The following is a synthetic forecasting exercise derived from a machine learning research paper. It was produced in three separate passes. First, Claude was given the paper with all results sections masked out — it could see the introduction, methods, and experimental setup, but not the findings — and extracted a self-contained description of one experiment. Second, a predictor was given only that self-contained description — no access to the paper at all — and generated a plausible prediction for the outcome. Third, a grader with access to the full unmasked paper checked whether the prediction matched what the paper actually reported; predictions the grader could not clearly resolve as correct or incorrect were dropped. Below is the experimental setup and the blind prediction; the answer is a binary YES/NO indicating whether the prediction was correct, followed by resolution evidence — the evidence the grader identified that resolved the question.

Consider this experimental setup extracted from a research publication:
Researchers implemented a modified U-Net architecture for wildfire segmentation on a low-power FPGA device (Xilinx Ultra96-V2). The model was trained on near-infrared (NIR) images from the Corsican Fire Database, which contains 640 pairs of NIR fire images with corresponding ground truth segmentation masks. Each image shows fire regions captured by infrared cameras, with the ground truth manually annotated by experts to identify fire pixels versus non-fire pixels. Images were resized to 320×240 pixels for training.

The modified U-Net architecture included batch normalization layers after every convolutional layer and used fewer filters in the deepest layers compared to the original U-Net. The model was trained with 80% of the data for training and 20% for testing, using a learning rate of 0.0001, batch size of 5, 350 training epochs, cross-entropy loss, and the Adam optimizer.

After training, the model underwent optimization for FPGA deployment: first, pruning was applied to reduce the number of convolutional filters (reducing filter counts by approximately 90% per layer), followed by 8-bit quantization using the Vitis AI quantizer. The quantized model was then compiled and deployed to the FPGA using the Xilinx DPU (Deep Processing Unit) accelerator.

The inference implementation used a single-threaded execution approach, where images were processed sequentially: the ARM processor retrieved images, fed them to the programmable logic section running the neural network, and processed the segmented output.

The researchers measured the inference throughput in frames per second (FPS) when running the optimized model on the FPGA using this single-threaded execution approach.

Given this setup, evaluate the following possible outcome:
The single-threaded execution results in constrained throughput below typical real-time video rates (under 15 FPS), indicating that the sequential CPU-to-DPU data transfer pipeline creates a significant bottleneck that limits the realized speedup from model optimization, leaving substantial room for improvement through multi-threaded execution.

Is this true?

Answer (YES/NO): NO